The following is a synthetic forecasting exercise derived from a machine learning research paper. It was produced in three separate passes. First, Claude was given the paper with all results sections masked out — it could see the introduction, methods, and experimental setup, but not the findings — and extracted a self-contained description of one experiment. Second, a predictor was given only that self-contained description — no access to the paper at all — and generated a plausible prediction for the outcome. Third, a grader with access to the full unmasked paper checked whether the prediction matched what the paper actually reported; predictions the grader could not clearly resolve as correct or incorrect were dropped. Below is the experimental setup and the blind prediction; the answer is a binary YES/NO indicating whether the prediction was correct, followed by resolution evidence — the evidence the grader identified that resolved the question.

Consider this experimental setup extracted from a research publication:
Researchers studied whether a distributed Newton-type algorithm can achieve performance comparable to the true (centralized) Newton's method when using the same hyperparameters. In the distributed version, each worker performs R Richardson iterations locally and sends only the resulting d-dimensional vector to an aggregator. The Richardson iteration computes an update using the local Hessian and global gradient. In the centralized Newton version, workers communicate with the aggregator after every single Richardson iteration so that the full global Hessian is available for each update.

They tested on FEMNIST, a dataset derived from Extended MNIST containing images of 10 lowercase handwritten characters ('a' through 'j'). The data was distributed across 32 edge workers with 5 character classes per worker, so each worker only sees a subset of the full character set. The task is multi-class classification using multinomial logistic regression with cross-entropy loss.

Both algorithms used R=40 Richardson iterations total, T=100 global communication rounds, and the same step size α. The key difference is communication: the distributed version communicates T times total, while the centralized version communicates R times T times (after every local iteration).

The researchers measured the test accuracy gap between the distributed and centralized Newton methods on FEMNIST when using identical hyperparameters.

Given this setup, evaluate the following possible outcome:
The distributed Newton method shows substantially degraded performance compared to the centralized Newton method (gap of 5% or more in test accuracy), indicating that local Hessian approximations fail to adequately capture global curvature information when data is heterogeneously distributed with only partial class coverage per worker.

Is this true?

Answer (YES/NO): NO